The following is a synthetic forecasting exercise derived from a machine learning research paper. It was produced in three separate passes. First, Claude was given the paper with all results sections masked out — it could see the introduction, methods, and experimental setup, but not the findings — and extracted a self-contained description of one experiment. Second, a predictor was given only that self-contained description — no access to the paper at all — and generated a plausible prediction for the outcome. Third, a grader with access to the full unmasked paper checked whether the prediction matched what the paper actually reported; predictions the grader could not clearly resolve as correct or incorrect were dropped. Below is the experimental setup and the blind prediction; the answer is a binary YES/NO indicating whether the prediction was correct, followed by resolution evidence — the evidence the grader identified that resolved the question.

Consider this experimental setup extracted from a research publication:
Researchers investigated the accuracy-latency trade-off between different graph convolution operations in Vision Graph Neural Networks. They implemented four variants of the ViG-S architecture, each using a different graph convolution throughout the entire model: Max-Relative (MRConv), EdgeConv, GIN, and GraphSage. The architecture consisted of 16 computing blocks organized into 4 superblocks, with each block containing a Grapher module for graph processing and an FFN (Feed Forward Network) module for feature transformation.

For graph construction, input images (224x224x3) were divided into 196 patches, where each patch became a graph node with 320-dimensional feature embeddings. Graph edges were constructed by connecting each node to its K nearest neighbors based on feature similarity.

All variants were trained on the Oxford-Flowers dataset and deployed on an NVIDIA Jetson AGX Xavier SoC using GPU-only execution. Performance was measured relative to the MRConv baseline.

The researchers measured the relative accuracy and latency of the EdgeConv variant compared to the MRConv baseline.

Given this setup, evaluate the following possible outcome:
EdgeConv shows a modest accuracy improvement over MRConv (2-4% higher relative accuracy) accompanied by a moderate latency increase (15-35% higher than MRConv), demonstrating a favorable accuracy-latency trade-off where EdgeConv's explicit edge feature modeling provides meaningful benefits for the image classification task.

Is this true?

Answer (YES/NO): NO